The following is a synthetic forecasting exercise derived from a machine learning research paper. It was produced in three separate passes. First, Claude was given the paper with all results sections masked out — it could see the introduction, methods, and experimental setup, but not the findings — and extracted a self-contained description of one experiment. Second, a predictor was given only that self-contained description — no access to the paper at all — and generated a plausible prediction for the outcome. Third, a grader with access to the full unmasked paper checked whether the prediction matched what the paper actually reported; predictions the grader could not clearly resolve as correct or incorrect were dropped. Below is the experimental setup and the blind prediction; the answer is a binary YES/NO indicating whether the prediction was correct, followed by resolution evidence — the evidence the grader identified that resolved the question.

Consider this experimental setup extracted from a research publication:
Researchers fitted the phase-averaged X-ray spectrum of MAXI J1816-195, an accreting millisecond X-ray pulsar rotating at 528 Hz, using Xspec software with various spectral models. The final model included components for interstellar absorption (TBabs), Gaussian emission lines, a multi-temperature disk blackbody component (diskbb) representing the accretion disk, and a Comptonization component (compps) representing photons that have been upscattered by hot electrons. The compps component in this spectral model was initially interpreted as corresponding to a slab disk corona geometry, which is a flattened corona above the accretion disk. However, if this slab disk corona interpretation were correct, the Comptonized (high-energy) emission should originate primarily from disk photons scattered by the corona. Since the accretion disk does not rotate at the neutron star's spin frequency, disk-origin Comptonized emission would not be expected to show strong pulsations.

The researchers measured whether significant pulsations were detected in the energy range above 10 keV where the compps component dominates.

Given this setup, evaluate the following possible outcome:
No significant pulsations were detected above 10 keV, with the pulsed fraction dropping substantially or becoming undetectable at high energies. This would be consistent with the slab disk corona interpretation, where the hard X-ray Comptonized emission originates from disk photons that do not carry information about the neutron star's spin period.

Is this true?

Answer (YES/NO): NO